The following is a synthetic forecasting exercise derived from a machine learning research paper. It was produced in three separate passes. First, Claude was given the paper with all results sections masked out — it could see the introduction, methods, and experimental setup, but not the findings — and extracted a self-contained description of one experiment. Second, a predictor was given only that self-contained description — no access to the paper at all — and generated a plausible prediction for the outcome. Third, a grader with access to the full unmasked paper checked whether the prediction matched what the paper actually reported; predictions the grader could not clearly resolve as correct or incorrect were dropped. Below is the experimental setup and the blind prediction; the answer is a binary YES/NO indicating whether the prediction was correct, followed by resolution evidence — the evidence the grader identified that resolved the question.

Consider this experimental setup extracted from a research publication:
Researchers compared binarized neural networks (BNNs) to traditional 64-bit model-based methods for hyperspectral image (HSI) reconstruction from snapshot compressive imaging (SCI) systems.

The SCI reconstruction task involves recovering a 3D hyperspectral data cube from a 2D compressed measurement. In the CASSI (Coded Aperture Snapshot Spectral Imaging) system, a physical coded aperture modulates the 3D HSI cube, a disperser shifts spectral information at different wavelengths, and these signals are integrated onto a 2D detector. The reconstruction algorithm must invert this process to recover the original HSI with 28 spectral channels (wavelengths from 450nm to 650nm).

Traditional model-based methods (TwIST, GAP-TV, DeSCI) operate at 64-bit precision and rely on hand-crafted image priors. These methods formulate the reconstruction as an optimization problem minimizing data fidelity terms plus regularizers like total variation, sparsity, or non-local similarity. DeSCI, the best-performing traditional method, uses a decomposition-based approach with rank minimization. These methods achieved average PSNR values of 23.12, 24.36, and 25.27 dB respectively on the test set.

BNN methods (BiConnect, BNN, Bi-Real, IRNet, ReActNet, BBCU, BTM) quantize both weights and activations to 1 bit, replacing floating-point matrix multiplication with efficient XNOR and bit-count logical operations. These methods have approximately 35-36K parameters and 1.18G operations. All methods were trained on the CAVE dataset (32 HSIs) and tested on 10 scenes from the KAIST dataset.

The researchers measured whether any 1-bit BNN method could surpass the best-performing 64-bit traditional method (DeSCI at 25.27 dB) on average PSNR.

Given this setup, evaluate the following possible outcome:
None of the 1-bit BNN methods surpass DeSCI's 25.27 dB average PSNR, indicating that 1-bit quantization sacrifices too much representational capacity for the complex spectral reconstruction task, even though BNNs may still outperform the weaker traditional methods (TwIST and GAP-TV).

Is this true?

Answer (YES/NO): NO